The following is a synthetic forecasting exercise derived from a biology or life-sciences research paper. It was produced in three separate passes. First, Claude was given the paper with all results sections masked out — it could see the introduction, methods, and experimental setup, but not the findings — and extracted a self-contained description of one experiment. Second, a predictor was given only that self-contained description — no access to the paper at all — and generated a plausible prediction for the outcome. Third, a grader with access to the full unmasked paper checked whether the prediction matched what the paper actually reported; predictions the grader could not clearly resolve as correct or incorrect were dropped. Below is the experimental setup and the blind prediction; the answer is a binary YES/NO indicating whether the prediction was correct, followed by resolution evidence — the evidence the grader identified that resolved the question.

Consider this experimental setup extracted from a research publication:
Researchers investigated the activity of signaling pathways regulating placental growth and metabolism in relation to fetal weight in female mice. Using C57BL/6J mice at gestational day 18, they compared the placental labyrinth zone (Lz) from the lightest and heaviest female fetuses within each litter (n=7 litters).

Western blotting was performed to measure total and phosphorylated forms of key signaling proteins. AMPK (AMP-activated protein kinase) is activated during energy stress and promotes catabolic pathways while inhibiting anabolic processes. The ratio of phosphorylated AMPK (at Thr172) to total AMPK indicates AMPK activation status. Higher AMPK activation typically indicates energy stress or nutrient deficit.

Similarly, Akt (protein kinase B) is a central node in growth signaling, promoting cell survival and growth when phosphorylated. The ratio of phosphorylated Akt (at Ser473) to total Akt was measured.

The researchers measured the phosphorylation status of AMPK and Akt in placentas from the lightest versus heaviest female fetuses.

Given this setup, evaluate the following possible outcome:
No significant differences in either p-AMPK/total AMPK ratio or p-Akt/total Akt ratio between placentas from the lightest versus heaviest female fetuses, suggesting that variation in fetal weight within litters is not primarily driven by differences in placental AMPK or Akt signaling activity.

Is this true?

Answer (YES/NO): YES